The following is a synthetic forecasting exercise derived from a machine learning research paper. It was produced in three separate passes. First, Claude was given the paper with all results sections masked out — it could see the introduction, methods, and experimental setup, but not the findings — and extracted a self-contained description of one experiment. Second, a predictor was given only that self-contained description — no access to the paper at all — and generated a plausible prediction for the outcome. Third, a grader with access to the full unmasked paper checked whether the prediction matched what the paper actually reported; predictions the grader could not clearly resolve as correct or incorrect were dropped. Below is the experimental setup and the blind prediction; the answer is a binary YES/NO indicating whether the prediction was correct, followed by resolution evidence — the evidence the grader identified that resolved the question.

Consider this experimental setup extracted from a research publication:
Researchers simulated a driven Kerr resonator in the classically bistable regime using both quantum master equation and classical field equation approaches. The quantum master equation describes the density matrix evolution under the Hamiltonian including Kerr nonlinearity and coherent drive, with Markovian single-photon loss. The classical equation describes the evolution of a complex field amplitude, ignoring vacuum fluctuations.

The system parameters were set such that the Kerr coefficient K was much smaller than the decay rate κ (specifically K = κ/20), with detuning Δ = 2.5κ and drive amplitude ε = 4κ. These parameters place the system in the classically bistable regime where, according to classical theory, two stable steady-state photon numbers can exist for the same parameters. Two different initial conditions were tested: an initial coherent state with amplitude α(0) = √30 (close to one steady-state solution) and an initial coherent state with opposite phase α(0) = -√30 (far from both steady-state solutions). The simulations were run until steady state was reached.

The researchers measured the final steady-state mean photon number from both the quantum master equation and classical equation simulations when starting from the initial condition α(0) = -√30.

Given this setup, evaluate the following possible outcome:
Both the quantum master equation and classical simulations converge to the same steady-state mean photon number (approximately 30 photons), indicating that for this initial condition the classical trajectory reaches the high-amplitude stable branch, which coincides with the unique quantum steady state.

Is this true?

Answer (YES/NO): NO